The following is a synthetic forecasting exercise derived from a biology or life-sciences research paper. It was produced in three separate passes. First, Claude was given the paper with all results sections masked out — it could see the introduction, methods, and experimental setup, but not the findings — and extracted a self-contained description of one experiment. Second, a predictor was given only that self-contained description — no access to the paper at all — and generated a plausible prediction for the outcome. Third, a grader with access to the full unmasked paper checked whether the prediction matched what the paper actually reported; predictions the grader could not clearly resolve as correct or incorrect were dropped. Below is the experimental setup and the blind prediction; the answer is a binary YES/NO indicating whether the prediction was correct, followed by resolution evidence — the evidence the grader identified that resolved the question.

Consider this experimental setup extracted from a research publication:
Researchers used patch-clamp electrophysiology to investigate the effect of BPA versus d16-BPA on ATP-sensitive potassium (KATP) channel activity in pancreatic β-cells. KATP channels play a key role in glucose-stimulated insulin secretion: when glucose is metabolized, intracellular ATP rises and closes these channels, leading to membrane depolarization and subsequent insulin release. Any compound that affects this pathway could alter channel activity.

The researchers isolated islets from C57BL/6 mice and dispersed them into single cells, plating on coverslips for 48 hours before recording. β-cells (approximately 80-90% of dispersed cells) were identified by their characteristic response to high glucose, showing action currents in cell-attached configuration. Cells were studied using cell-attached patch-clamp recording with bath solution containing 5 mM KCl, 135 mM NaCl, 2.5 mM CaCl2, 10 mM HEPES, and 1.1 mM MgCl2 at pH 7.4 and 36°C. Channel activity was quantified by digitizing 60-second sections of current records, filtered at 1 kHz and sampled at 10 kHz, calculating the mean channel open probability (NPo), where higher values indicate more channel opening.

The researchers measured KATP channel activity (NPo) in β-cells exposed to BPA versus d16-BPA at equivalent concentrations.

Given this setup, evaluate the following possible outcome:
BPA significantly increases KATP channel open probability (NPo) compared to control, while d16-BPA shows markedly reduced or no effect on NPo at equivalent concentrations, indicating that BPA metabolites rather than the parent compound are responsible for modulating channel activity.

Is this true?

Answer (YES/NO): NO